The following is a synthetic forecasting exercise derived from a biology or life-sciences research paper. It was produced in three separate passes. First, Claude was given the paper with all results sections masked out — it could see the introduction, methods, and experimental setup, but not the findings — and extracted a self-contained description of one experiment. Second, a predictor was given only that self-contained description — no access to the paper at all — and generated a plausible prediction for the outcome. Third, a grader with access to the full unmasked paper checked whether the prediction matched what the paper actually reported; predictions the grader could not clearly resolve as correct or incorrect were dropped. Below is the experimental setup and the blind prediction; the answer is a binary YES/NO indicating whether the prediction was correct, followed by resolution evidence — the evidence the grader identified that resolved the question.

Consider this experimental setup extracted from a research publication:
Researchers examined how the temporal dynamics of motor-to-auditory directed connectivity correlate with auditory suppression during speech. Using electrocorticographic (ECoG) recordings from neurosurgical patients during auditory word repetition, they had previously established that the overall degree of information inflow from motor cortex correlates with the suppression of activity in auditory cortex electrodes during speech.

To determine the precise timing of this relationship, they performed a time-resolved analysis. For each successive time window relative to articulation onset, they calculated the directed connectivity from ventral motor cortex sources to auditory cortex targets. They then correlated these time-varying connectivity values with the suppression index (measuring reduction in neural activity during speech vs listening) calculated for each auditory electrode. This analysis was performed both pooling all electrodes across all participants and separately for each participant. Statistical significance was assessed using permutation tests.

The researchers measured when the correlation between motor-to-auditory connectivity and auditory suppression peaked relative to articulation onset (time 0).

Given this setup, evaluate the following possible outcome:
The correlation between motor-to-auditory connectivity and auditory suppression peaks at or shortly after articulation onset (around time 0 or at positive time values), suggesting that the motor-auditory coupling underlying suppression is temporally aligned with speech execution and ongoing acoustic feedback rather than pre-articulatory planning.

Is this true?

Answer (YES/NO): NO